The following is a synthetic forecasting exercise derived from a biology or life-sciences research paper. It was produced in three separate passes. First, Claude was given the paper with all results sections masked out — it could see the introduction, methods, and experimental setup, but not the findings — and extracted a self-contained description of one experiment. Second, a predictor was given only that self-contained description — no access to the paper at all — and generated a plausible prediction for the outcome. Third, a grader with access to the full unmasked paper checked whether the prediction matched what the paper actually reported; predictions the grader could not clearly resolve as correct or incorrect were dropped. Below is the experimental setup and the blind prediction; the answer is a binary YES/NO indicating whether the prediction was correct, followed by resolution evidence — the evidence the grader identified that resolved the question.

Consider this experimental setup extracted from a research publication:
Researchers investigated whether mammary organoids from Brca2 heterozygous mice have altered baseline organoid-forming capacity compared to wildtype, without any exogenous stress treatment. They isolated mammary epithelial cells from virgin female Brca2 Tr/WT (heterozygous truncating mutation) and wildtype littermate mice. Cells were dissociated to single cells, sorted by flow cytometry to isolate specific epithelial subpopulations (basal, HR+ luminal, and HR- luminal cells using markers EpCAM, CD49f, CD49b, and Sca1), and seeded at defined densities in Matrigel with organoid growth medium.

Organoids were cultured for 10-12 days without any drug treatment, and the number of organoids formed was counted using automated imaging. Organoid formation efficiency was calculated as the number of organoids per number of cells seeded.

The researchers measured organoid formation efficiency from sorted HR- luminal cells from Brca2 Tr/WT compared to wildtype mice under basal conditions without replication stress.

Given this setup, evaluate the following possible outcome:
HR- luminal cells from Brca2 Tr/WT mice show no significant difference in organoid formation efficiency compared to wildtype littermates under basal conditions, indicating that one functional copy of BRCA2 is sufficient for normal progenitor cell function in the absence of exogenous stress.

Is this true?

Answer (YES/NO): NO